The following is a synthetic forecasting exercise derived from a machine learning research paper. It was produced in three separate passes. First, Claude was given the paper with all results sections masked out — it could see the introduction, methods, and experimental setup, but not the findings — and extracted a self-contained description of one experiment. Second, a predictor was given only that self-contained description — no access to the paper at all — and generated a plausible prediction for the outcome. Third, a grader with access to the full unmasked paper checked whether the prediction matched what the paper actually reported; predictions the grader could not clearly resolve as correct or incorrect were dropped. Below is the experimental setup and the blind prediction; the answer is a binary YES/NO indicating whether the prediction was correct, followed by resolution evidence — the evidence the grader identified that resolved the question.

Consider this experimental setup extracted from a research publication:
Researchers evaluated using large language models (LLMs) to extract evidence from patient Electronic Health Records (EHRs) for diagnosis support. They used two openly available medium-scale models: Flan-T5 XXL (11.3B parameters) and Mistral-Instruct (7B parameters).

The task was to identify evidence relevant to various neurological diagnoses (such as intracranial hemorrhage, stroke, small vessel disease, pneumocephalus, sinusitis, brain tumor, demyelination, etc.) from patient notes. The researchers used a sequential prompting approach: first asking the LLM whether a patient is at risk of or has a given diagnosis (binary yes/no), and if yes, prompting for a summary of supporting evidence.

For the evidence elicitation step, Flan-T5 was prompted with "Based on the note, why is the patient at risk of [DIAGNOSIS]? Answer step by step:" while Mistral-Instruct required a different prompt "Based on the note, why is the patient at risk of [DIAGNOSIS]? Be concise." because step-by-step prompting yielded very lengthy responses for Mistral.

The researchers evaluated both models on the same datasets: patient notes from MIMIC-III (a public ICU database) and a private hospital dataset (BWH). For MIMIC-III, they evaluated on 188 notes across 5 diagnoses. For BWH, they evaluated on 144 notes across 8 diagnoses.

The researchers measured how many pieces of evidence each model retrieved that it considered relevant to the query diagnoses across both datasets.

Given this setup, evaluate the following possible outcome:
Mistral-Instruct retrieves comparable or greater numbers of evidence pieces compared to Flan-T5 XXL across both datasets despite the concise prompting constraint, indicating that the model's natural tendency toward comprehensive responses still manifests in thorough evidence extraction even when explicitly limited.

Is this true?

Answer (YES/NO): NO